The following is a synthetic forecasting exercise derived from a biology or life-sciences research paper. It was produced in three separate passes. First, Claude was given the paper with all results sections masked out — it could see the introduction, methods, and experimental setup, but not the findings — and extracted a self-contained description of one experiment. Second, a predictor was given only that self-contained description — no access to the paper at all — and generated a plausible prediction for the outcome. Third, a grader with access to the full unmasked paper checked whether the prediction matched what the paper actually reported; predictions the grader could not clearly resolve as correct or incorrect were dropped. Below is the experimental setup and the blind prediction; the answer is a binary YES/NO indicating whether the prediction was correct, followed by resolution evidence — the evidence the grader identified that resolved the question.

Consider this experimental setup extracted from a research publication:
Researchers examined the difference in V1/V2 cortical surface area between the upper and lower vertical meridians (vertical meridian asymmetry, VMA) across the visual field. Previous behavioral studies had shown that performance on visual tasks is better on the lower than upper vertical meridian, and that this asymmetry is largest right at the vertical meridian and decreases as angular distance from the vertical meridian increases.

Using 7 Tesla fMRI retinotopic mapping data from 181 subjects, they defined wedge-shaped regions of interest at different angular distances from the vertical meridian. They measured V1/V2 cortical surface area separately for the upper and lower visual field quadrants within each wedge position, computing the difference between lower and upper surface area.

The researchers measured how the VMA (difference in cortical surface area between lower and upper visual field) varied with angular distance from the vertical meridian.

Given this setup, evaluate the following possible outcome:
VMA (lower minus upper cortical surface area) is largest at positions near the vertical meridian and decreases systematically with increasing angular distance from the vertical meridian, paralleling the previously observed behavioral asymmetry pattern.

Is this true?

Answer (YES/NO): YES